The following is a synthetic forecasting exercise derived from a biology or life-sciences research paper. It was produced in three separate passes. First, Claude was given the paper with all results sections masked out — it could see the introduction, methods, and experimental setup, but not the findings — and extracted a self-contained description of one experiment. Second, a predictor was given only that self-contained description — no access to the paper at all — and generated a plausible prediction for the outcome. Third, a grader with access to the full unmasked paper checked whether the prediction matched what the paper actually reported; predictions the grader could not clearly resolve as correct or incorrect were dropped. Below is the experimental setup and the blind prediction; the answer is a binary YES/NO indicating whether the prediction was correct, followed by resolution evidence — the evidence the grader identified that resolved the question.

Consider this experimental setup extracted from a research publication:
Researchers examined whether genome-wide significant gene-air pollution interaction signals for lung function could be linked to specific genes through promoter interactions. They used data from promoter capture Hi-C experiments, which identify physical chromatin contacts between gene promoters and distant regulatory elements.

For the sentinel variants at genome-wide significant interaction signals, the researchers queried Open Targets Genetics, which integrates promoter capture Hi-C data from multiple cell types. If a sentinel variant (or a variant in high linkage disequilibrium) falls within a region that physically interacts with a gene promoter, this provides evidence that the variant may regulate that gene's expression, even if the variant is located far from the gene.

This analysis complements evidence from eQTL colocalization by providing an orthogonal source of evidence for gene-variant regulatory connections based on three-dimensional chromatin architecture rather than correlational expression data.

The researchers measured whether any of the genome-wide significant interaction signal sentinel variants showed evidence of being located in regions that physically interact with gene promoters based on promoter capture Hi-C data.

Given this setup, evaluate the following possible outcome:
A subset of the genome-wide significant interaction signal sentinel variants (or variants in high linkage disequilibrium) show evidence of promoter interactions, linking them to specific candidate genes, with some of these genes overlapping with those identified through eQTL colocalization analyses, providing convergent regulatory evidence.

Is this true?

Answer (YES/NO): NO